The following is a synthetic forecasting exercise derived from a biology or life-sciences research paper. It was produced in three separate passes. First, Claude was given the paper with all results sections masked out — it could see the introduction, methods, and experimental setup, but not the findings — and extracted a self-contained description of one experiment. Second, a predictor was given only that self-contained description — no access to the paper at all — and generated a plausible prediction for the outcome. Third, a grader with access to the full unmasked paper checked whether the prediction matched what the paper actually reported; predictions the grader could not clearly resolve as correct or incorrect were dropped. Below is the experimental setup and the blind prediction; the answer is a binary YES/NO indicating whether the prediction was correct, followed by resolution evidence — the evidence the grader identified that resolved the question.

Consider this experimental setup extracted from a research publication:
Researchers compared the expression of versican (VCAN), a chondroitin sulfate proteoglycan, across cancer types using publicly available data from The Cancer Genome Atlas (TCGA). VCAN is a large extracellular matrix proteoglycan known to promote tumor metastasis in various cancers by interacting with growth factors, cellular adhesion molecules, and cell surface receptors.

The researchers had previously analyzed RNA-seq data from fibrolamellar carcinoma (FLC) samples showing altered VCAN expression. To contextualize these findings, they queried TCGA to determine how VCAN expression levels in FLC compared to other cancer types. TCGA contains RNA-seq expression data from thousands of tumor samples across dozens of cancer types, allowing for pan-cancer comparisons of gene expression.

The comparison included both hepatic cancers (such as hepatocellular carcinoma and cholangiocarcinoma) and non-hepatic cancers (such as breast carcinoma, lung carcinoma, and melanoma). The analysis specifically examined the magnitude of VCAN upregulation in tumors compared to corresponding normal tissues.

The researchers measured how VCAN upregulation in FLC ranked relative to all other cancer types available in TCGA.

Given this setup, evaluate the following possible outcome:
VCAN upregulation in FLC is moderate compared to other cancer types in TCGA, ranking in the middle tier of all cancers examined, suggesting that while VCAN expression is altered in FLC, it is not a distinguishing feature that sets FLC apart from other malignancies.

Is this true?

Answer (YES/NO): NO